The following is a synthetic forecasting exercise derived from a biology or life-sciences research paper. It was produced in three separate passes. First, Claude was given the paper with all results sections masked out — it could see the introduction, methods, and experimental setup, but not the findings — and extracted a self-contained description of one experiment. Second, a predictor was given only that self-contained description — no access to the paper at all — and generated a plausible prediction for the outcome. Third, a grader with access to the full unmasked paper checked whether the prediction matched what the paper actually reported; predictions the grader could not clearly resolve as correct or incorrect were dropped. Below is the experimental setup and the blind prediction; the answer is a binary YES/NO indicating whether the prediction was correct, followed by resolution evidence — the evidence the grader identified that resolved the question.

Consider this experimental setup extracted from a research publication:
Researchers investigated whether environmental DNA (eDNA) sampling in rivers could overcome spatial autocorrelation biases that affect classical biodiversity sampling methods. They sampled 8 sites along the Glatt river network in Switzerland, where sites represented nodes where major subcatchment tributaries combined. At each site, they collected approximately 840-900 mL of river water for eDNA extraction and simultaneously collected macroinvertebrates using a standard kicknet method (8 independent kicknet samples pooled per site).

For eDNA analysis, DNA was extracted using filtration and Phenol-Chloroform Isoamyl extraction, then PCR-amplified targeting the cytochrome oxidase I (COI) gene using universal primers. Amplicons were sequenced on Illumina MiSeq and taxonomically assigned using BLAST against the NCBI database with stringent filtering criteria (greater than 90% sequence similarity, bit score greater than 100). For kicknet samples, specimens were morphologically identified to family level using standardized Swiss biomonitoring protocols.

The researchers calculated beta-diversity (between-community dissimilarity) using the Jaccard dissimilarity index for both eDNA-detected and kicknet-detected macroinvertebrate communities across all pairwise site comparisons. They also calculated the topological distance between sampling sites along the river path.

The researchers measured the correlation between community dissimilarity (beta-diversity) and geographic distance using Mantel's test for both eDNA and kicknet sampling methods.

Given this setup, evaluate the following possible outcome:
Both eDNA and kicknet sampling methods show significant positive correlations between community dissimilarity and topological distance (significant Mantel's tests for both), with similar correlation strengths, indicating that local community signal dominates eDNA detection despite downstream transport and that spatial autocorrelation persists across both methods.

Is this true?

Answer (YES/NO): NO